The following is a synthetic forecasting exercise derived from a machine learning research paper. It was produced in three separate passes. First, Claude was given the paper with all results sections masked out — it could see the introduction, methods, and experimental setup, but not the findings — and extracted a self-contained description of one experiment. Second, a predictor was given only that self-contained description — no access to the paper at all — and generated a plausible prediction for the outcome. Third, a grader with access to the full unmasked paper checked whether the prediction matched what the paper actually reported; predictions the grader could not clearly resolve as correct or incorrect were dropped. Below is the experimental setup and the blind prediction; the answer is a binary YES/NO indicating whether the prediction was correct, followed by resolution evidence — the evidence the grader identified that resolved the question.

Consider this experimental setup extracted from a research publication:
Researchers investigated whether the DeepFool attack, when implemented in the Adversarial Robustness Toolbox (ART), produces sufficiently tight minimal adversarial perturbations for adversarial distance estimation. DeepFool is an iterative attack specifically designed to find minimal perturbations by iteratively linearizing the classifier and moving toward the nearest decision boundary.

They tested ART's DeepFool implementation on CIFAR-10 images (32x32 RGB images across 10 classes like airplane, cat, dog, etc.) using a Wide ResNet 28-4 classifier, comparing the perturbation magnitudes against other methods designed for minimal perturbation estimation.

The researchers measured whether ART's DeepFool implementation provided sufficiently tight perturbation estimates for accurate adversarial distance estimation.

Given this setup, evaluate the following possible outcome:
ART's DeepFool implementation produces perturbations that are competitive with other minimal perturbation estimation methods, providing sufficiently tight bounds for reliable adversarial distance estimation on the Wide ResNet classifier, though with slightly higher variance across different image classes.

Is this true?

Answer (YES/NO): NO